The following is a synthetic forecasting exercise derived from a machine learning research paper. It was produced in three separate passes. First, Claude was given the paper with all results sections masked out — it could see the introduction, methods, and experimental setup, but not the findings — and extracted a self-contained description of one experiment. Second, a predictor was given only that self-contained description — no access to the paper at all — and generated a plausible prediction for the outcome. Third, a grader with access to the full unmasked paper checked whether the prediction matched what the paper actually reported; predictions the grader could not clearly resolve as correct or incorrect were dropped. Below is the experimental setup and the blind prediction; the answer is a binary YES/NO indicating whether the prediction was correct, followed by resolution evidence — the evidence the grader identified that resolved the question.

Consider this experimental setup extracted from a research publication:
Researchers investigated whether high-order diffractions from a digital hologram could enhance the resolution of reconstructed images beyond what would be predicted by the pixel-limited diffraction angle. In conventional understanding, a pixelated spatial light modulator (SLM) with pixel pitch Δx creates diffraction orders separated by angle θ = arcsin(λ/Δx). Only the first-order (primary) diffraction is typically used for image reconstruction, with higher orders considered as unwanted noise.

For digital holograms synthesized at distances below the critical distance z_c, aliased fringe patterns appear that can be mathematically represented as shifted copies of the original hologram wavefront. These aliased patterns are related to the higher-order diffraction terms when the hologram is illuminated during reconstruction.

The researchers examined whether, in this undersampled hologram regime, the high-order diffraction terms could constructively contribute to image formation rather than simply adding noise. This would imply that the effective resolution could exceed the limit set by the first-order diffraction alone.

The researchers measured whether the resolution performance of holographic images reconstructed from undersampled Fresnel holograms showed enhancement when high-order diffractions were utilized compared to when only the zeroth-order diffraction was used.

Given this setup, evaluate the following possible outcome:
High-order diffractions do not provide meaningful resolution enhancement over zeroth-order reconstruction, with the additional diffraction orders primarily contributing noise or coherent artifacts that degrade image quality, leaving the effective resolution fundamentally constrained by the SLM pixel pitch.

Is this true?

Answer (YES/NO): NO